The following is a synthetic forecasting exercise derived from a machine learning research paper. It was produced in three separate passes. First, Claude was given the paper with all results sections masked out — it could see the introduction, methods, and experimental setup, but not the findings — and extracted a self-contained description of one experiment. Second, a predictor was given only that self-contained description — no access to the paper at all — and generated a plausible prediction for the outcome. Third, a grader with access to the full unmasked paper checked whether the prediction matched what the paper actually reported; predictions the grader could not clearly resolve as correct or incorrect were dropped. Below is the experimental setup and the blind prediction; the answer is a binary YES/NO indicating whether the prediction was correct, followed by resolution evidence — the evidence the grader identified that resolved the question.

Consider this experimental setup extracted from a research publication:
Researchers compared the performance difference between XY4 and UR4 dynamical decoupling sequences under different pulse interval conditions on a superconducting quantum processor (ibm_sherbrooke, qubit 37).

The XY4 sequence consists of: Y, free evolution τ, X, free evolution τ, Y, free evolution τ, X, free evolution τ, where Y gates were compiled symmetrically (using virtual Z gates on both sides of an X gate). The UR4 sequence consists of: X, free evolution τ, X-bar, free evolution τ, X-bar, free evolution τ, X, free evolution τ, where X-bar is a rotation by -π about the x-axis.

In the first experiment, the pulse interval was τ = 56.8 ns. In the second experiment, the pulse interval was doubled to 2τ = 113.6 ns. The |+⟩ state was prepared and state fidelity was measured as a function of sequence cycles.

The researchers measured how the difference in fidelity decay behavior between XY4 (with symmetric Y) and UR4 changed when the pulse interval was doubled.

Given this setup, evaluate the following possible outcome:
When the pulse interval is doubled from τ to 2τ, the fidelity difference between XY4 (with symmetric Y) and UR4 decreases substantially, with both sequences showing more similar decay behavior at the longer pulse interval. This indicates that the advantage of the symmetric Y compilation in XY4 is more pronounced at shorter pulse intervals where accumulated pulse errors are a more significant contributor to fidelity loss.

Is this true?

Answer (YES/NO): YES